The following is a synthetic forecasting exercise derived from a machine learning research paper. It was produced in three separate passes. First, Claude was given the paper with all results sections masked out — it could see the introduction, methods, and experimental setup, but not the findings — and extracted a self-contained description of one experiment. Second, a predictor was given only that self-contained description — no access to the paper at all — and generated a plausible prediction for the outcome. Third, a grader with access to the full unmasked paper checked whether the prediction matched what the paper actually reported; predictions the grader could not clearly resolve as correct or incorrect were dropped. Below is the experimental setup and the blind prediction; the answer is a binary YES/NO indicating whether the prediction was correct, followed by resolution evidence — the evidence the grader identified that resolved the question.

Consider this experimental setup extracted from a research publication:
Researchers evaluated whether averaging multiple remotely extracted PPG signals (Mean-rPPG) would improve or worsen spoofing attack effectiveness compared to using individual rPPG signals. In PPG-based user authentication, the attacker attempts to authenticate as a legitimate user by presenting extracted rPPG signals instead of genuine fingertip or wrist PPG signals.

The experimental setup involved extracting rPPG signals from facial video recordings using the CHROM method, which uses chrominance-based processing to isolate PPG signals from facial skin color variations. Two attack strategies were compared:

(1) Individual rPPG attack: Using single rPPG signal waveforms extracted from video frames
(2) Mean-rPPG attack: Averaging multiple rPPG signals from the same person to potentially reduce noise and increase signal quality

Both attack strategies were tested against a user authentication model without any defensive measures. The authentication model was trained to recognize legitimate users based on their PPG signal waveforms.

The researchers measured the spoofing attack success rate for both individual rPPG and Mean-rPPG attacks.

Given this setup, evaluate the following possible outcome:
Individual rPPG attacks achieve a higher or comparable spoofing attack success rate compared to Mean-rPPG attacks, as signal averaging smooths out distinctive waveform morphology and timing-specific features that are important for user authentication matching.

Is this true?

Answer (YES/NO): NO